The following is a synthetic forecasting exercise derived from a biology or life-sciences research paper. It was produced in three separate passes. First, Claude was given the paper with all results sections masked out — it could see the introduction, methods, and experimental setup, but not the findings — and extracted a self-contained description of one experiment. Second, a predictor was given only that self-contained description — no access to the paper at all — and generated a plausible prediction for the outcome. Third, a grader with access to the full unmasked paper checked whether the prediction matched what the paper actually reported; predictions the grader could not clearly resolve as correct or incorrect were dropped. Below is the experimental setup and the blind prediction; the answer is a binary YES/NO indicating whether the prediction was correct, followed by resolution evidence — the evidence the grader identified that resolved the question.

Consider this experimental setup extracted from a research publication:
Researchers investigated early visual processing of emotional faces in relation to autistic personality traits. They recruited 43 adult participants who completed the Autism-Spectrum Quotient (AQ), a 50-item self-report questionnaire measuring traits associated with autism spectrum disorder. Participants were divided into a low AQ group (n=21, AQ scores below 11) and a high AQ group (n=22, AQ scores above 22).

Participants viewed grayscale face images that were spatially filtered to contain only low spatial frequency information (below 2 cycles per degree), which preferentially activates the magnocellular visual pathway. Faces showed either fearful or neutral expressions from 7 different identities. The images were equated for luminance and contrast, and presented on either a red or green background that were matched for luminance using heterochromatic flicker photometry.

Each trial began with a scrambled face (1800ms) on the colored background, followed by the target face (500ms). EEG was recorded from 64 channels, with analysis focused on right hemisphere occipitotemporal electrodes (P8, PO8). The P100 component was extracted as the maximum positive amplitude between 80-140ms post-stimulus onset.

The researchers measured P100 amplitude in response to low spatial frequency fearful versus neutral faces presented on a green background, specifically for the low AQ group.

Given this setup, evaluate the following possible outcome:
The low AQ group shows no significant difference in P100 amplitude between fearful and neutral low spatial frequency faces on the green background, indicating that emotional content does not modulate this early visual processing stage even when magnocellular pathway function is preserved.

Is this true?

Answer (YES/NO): NO